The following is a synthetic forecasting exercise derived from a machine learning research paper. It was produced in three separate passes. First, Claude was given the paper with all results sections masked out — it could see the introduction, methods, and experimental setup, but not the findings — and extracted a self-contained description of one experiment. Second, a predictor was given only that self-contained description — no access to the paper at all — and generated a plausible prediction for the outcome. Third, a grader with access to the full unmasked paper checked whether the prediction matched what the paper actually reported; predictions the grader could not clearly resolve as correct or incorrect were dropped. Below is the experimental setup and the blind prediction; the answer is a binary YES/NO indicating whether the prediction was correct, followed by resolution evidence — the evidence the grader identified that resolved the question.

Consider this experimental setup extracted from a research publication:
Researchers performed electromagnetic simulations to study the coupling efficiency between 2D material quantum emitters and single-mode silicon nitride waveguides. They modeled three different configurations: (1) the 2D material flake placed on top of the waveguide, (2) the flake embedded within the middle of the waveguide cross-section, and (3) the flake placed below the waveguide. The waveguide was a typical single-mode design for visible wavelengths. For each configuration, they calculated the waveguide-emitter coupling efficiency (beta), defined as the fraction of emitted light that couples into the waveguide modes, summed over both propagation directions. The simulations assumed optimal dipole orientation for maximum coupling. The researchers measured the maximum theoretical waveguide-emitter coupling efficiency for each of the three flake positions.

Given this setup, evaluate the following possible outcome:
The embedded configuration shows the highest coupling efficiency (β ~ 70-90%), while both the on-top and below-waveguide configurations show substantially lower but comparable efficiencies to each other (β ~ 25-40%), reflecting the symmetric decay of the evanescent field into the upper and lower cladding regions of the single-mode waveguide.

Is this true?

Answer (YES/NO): NO